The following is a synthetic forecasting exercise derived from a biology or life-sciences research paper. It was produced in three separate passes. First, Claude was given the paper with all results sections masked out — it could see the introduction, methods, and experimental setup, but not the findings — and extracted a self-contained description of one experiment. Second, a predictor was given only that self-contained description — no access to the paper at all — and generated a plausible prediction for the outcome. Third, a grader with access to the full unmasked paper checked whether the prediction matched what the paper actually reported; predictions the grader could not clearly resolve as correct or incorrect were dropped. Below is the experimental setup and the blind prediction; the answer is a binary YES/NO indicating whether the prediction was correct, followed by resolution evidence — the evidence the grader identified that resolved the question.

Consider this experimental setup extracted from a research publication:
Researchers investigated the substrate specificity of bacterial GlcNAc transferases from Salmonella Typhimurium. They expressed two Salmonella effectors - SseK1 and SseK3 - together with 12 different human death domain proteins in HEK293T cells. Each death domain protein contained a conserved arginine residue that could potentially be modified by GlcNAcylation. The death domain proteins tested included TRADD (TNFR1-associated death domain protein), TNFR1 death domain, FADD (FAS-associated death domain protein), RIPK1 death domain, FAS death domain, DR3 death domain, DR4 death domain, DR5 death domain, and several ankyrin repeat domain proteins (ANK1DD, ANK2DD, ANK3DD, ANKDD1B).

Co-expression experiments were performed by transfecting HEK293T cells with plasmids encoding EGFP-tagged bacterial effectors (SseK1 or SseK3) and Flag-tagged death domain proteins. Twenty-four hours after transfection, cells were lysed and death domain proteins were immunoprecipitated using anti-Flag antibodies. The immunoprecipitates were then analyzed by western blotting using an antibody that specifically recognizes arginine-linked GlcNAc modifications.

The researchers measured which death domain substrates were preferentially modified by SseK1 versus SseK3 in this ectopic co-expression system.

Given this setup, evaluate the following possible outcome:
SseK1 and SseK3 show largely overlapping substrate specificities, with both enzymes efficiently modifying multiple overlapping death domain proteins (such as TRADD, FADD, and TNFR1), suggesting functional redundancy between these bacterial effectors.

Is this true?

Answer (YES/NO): YES